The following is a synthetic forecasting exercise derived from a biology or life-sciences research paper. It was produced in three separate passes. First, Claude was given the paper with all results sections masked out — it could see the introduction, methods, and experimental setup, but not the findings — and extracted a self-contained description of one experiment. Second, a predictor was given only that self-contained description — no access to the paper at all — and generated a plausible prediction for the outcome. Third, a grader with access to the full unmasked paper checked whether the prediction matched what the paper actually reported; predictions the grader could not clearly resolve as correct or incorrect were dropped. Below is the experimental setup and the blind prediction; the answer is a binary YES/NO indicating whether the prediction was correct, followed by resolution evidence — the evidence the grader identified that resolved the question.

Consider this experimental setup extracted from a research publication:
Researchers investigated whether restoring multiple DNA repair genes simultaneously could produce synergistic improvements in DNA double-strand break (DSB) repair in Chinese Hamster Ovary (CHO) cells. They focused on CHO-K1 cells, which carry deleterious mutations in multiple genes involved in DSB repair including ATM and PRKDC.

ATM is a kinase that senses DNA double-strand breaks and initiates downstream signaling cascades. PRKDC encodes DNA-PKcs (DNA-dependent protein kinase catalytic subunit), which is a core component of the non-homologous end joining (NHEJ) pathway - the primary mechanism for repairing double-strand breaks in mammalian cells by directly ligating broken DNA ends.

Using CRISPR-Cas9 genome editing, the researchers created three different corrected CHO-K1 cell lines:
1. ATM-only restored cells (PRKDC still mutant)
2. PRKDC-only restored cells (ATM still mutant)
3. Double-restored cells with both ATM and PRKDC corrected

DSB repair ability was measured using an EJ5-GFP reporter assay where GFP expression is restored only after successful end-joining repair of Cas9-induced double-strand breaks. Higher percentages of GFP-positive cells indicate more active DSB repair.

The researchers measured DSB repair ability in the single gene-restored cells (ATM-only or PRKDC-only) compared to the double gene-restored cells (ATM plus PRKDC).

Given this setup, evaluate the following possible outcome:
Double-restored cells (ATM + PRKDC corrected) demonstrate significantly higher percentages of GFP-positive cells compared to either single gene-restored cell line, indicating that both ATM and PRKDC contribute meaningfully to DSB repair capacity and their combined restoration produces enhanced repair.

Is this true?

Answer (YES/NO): NO